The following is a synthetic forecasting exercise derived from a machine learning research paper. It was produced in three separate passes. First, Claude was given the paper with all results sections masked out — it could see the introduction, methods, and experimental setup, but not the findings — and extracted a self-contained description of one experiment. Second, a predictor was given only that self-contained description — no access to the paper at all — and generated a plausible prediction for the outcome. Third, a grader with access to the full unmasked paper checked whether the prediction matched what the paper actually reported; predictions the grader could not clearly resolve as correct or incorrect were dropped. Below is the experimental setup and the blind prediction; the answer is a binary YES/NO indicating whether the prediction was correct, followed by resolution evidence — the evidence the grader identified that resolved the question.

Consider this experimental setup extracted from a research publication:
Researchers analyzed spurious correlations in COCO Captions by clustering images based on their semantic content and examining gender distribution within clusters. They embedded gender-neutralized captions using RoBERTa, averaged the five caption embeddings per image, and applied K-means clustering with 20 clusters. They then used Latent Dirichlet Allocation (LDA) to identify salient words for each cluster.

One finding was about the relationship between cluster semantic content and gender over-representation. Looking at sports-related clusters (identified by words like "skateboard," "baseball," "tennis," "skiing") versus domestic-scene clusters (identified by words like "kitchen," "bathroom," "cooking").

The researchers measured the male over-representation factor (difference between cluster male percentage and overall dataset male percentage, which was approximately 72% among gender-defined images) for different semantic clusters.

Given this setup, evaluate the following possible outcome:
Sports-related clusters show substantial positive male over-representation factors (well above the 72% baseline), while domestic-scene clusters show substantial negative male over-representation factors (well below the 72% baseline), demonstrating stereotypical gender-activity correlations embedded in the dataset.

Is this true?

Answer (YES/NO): YES